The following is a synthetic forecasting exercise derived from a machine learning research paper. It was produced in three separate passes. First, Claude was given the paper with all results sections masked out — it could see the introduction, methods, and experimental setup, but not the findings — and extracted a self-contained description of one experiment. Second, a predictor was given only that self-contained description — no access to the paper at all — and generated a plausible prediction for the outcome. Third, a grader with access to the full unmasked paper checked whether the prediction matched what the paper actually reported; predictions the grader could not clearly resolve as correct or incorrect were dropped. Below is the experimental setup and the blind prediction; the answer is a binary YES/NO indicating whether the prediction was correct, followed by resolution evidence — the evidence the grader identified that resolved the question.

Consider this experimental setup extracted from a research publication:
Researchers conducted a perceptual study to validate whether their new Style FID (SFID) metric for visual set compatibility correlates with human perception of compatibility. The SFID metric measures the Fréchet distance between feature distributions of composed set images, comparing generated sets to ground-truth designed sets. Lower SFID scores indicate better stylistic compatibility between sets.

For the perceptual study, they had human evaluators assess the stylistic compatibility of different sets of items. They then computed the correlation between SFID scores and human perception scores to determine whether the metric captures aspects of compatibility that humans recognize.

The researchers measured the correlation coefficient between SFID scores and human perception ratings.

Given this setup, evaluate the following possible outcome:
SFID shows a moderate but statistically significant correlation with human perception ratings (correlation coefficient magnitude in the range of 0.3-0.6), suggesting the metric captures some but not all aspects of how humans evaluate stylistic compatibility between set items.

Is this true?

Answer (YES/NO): NO